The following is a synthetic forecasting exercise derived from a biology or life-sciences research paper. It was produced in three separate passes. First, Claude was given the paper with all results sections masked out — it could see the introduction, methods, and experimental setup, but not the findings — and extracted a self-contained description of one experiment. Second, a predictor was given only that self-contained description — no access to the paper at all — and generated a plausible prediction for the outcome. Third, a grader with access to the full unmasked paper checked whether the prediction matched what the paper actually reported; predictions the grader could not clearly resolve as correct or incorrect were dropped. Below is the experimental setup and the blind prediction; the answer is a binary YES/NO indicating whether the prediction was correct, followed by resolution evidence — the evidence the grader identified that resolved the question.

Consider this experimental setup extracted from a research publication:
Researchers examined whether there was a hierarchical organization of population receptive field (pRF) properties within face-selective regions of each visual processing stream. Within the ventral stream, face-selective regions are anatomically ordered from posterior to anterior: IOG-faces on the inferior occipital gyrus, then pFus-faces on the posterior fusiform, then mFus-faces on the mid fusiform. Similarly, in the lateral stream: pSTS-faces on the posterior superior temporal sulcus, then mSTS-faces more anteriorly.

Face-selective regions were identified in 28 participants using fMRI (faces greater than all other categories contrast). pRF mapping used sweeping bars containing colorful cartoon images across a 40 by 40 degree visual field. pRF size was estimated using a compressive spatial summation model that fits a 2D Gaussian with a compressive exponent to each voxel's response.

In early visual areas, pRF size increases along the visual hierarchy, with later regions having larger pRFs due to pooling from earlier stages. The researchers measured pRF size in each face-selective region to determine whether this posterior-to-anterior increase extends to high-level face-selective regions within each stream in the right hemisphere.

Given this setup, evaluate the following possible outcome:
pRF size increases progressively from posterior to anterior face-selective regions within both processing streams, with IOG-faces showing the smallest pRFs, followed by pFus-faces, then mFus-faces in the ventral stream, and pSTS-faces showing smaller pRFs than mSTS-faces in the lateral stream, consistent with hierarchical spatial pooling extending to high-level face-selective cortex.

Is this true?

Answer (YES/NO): NO